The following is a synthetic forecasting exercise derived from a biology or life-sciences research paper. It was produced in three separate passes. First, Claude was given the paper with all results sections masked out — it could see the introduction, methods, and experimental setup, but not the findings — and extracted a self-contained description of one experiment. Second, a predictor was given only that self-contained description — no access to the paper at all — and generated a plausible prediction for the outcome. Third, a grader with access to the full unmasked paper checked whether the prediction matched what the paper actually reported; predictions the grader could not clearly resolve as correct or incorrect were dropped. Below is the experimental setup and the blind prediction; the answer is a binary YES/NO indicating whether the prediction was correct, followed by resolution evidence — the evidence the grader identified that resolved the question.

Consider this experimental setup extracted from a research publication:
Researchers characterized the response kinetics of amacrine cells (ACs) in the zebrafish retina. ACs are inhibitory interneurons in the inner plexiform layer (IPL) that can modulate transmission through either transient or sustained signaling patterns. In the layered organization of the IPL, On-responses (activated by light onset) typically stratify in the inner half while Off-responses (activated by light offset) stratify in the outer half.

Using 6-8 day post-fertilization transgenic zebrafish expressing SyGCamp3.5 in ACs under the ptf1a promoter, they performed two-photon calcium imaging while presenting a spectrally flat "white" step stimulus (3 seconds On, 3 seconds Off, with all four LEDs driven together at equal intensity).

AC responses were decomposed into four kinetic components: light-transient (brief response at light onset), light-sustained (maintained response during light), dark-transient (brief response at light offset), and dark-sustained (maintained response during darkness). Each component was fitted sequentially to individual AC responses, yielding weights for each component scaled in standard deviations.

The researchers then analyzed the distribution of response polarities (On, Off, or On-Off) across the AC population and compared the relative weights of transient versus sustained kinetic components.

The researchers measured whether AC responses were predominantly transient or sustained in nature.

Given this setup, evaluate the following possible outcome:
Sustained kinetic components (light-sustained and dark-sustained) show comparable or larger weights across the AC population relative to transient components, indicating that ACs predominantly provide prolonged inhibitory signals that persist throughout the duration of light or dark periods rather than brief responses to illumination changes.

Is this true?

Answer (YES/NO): NO